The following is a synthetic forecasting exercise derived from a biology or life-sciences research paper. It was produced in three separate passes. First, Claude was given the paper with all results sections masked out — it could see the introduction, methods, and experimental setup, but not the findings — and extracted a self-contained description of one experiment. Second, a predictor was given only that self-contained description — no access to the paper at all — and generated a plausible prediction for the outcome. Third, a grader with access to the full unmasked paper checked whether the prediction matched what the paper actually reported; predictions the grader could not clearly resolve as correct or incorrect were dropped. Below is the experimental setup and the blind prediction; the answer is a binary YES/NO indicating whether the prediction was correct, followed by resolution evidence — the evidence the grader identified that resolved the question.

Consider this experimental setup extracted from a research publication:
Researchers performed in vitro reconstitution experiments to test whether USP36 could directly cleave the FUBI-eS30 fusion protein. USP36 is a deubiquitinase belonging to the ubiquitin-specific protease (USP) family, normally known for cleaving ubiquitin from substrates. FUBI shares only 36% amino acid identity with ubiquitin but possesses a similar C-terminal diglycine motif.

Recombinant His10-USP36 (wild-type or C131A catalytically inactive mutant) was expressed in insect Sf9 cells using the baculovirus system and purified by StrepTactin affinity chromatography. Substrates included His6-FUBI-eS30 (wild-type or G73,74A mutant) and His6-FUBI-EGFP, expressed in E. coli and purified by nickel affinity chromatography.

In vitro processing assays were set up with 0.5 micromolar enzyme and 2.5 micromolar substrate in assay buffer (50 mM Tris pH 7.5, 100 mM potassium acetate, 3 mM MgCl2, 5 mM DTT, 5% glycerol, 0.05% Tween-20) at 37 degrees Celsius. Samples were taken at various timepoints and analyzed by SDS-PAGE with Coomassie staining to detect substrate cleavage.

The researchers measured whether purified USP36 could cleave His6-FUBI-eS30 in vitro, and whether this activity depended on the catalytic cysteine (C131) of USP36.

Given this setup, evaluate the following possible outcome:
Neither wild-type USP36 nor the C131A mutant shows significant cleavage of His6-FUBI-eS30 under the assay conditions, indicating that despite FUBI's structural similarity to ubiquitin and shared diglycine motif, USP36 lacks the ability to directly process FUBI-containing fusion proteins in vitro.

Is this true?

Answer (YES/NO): NO